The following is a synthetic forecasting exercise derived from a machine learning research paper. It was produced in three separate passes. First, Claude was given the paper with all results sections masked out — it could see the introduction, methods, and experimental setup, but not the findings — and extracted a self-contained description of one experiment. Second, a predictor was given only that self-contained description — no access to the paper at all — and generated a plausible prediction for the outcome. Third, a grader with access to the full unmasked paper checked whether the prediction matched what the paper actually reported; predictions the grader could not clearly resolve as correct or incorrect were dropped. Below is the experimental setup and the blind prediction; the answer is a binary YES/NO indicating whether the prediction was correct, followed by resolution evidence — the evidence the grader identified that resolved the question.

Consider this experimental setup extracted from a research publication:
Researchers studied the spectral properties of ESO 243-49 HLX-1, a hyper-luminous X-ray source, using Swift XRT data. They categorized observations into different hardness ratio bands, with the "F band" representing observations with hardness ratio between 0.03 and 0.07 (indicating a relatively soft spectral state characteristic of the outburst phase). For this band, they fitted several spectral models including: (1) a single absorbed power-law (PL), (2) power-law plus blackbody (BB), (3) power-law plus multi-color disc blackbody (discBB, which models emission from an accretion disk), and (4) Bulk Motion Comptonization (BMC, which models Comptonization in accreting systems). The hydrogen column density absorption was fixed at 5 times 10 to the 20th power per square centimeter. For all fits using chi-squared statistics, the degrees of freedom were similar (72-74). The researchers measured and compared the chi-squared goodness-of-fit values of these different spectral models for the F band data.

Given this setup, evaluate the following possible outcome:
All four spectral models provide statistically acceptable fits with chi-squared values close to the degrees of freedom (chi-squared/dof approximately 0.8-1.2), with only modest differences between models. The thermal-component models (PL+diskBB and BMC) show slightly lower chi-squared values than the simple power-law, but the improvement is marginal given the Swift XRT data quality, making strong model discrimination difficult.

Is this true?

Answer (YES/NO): NO